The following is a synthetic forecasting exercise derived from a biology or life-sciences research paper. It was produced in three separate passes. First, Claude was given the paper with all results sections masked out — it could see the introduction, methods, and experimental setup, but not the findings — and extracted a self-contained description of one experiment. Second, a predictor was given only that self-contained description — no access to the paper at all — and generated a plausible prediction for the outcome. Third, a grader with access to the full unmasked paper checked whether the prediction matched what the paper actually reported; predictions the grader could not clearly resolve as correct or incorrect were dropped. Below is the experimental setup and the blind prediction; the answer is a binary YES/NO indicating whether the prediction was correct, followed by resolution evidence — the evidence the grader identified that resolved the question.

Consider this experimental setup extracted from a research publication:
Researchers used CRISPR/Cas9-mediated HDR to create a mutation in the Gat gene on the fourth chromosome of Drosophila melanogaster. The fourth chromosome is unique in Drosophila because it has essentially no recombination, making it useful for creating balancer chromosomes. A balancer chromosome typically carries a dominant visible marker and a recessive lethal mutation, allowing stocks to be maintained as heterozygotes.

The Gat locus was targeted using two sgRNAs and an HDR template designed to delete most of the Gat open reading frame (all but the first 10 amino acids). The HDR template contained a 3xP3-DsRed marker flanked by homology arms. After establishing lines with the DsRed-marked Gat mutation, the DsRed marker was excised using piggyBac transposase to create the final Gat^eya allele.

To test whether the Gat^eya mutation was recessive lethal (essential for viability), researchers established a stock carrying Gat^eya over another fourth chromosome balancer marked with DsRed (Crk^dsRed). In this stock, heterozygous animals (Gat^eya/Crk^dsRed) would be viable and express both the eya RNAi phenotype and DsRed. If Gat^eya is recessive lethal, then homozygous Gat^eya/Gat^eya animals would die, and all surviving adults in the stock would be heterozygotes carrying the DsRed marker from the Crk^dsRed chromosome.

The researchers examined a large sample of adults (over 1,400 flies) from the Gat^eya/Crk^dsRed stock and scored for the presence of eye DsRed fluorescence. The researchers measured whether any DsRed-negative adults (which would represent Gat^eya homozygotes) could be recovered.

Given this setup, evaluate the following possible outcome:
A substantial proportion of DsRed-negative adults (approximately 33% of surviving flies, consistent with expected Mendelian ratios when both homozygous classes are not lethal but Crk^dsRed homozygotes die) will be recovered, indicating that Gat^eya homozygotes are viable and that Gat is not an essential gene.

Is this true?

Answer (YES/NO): NO